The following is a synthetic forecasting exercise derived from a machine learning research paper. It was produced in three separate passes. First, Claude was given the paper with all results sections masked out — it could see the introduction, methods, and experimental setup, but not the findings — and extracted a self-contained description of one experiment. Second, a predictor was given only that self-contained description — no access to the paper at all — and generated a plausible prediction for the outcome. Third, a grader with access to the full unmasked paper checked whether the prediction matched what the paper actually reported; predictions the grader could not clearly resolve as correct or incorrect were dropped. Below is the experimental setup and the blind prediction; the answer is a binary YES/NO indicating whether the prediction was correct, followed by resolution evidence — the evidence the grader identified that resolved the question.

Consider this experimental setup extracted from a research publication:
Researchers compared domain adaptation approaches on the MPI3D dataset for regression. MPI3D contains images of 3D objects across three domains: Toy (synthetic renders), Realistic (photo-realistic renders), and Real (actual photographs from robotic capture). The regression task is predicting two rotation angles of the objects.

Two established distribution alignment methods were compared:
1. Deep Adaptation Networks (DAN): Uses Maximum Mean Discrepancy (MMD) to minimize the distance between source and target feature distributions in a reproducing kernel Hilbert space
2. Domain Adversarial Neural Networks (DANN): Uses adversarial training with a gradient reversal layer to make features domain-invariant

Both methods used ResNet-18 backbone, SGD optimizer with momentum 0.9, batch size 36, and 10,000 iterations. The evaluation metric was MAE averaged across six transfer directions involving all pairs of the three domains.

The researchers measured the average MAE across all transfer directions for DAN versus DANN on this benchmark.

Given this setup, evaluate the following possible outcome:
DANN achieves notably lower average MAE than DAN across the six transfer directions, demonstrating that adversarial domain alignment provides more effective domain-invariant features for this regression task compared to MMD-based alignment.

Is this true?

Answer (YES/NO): NO